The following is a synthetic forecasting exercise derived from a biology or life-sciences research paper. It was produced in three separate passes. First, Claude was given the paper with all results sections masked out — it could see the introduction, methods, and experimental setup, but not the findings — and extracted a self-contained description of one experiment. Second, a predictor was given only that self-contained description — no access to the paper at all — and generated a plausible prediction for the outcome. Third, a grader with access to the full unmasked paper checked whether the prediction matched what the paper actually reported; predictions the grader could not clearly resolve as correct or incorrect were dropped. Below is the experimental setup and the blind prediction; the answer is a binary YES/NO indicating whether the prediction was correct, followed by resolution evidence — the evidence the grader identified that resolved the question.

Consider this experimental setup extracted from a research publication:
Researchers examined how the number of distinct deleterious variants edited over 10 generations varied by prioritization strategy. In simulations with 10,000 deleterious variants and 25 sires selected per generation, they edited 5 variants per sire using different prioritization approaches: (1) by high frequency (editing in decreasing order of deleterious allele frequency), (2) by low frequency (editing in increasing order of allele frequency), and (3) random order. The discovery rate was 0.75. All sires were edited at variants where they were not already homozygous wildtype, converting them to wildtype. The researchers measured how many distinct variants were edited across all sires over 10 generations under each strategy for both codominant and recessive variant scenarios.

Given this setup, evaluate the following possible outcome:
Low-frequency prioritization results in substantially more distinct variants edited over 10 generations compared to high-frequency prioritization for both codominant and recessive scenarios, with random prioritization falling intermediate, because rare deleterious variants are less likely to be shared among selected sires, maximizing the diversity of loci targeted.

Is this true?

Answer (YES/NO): YES